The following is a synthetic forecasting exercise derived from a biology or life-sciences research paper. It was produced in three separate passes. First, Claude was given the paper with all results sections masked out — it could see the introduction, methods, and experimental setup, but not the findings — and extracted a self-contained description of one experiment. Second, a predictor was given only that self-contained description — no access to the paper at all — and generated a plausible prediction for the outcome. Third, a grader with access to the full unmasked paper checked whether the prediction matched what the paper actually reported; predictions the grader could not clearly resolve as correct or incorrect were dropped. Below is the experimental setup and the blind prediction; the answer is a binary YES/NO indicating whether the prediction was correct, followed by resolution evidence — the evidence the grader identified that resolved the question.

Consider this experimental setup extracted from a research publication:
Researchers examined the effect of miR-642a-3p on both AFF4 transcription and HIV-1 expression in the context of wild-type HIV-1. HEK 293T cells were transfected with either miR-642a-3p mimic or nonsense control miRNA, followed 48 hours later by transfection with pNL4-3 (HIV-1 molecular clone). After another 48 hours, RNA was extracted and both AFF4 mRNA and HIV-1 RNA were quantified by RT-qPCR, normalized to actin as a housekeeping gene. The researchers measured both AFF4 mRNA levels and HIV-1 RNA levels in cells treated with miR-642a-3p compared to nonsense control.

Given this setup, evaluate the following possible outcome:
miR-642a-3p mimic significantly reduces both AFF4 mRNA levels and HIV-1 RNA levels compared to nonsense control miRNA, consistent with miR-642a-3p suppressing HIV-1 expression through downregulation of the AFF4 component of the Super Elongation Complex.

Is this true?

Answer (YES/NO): YES